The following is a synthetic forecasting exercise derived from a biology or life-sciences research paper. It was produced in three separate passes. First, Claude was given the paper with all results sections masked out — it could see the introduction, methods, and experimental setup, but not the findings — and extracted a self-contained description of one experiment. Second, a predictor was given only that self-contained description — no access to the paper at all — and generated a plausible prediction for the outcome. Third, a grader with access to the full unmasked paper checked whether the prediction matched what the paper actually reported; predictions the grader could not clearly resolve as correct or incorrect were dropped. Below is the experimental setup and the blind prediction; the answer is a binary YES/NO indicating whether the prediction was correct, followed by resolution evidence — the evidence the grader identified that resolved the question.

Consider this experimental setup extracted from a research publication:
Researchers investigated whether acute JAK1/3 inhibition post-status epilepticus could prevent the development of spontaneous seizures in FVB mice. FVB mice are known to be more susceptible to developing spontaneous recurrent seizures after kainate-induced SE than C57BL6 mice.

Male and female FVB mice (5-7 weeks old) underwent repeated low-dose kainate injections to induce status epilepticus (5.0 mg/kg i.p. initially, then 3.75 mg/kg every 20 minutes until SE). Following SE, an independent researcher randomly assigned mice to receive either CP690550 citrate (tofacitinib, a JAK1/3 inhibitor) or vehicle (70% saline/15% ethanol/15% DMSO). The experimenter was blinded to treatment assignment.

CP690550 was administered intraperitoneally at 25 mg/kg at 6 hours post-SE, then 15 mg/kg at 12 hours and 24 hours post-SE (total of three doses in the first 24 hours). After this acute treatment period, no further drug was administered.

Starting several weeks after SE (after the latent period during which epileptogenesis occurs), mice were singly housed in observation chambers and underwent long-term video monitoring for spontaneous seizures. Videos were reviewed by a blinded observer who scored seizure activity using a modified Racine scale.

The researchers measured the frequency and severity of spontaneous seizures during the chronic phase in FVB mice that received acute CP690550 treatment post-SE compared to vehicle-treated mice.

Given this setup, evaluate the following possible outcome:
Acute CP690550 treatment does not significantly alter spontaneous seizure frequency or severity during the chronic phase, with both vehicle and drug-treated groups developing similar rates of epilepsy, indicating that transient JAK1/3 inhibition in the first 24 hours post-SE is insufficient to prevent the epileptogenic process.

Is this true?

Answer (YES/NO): NO